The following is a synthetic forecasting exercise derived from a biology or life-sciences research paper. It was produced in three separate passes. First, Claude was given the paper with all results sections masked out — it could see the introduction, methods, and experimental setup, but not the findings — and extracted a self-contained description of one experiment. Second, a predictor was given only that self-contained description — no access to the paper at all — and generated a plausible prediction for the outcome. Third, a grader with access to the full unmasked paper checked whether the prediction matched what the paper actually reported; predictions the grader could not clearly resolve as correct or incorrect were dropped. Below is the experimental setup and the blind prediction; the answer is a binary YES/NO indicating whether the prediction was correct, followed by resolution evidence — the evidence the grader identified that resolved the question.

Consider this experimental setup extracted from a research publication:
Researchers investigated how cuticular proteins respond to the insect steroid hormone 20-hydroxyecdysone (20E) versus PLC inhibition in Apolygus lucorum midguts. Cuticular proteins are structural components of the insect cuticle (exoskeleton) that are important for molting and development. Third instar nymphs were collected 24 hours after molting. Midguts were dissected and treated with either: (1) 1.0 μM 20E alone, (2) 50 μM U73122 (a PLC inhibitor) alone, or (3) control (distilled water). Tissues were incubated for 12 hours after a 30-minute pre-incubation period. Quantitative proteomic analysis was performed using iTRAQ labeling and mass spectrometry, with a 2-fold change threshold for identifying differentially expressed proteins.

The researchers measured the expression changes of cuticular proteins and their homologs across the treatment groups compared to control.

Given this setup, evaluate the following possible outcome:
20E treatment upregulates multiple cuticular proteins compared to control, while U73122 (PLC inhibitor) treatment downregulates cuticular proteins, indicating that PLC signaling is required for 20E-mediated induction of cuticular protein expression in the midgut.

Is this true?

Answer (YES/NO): YES